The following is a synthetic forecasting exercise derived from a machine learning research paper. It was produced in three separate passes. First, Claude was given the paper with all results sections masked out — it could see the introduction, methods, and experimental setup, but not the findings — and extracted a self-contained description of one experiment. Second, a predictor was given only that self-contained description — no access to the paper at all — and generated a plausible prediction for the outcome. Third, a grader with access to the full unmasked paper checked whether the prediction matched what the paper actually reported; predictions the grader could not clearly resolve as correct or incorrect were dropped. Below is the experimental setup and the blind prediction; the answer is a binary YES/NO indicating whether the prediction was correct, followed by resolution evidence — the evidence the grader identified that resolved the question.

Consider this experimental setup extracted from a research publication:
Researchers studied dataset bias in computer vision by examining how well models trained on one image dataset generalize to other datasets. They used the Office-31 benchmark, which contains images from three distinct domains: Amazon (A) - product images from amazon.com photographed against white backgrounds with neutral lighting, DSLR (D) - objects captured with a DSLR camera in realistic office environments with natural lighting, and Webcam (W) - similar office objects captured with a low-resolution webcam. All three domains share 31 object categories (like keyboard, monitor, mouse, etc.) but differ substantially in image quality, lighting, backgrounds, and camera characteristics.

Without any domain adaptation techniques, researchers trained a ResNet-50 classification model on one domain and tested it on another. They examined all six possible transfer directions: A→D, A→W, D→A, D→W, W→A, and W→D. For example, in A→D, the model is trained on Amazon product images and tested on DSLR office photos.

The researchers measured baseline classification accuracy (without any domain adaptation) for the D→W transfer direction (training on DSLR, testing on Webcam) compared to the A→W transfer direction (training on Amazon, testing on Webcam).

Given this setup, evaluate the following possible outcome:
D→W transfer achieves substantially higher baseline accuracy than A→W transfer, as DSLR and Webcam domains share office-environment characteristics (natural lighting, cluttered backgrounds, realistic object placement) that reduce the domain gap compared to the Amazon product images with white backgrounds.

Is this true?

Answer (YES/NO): YES